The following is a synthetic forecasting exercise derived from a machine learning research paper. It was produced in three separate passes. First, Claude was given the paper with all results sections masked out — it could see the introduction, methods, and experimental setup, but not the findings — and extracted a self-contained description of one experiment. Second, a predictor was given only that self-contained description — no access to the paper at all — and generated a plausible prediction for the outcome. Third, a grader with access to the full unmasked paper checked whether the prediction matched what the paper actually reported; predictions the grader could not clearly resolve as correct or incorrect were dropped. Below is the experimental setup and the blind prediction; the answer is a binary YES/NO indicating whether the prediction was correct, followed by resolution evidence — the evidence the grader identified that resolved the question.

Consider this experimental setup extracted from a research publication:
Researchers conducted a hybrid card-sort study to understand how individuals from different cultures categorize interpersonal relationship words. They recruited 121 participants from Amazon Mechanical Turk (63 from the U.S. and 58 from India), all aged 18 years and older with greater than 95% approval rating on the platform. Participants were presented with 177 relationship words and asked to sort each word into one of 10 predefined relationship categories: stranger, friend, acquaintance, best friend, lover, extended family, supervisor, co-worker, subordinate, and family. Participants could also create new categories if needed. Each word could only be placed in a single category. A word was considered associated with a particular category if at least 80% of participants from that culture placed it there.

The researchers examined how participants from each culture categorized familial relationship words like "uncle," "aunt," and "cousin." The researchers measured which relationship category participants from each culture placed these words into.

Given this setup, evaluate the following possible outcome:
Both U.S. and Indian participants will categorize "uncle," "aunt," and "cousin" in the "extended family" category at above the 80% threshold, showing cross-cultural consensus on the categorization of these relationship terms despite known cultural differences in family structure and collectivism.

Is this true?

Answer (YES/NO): NO